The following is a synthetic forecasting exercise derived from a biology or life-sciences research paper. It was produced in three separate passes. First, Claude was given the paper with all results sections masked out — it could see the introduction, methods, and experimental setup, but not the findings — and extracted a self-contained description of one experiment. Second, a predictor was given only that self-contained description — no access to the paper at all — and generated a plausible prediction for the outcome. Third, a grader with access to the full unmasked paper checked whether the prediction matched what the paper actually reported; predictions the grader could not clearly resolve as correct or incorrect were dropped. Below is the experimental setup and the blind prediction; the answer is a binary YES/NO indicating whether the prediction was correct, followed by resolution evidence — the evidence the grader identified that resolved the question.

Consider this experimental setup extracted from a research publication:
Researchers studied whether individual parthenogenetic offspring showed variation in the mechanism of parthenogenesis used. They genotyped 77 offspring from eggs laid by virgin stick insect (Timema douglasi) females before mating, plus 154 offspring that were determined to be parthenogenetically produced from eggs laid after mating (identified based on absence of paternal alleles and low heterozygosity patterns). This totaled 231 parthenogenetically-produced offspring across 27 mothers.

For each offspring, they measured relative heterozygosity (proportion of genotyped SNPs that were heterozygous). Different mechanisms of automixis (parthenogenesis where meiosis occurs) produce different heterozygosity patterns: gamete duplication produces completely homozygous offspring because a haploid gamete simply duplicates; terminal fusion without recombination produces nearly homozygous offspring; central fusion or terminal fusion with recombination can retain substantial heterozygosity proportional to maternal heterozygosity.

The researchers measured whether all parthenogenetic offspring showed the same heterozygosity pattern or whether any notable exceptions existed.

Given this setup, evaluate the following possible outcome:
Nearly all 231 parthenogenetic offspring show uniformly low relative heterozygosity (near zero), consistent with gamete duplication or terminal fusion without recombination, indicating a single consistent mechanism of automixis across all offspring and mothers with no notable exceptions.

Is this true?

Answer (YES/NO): NO